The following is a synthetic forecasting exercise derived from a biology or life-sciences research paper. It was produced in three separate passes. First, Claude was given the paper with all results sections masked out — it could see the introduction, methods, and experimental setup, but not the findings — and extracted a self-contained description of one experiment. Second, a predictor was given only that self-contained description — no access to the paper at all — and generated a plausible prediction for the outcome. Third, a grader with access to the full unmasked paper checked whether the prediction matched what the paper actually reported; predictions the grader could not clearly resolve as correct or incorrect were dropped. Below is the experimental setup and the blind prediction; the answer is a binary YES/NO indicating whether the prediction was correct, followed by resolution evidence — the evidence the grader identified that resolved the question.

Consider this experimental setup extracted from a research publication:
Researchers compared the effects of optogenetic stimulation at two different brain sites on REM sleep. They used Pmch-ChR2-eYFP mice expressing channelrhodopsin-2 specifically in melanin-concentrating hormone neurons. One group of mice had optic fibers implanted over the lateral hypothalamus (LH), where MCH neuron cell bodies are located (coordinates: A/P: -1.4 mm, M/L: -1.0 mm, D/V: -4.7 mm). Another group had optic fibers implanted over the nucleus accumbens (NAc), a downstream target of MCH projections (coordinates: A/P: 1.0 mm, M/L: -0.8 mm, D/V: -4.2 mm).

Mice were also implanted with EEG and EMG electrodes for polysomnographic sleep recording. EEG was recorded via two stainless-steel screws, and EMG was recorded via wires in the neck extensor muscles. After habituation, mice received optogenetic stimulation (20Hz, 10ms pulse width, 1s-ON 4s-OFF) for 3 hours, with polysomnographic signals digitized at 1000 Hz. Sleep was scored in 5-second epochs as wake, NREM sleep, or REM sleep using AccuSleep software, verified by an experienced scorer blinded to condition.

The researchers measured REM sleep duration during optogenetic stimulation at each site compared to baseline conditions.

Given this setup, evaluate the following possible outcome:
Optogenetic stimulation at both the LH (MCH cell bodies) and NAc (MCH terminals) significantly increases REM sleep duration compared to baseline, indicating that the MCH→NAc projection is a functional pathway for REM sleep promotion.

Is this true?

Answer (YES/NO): NO